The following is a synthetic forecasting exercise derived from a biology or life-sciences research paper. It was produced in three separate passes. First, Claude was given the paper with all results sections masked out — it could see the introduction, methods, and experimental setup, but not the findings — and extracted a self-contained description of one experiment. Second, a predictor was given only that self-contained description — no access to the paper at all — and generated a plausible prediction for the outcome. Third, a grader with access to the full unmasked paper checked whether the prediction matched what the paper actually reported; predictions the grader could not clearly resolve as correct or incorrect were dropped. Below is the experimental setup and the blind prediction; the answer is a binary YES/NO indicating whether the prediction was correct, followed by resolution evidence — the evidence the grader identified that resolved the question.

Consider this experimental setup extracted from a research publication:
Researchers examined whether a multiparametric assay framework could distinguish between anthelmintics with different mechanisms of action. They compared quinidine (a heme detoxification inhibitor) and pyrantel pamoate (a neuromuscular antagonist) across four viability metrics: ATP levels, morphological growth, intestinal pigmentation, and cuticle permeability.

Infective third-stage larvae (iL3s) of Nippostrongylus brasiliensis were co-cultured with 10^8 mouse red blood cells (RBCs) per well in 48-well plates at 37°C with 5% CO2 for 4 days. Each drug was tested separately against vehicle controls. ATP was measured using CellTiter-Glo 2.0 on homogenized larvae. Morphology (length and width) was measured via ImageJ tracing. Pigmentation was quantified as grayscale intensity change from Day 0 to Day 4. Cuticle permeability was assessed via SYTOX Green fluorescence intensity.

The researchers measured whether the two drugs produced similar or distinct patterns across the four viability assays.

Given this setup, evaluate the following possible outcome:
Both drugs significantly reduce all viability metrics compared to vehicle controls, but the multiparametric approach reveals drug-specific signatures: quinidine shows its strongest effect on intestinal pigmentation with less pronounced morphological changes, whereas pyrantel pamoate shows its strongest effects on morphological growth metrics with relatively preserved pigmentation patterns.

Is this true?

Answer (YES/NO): NO